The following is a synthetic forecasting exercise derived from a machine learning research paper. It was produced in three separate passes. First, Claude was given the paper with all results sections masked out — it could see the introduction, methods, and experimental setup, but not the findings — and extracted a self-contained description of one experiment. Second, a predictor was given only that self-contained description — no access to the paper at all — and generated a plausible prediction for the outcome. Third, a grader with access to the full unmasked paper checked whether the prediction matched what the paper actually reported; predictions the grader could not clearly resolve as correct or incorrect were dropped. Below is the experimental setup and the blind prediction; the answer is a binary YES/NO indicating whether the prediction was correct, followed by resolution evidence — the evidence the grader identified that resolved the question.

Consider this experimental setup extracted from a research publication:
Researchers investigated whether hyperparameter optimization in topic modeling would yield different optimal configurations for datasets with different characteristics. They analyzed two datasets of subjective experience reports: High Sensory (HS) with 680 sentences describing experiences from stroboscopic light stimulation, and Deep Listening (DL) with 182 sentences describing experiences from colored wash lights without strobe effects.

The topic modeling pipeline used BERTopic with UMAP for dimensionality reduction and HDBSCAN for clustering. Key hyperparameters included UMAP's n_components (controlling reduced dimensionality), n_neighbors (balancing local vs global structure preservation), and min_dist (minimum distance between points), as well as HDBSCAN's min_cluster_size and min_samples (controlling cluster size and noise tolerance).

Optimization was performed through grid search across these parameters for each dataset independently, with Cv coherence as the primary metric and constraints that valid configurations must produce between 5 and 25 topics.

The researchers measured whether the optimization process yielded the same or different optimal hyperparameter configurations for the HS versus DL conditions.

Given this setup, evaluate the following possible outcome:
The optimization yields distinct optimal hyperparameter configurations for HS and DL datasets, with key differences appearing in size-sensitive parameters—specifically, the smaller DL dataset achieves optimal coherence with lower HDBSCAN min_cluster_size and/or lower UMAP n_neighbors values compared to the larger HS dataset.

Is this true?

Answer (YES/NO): YES